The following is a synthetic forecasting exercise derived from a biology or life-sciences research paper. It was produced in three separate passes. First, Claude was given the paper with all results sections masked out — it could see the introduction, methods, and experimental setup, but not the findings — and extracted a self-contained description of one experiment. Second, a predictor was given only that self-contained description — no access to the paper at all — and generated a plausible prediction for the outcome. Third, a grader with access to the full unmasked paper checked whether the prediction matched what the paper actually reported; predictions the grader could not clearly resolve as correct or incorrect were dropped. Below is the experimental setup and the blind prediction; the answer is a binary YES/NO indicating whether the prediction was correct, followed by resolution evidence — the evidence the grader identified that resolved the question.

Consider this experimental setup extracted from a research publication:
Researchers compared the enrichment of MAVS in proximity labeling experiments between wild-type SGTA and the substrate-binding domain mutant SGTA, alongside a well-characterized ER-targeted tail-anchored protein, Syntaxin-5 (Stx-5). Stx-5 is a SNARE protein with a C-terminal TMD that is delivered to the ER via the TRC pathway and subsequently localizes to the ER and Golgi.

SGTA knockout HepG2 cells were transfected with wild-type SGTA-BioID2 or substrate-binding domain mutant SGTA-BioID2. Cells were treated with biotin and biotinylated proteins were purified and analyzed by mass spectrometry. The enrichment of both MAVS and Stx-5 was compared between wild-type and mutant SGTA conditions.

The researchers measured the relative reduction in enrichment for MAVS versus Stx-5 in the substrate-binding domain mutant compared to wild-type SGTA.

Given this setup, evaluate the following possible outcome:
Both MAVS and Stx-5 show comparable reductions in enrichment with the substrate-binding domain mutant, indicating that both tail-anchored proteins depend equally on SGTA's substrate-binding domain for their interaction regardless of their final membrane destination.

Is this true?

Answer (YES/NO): NO